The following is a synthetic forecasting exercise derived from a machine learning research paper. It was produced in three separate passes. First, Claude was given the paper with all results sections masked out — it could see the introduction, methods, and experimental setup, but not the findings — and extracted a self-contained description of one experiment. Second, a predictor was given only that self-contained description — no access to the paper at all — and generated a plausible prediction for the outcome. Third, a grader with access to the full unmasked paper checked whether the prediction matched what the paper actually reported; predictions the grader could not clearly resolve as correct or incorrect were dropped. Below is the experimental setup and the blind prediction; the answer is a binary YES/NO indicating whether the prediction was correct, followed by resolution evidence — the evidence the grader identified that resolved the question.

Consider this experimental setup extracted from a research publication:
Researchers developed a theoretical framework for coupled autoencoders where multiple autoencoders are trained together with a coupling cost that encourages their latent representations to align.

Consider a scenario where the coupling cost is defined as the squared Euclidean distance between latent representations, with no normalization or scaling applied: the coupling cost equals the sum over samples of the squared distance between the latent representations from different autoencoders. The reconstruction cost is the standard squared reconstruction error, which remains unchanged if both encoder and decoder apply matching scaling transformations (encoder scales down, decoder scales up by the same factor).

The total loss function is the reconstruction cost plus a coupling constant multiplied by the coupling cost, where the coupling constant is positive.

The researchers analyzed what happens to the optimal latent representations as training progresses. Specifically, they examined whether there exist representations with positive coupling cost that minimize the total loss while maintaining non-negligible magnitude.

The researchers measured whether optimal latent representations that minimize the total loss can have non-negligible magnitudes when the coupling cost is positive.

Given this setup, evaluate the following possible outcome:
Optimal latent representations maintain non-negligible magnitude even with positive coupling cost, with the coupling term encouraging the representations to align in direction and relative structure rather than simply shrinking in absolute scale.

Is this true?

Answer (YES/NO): NO